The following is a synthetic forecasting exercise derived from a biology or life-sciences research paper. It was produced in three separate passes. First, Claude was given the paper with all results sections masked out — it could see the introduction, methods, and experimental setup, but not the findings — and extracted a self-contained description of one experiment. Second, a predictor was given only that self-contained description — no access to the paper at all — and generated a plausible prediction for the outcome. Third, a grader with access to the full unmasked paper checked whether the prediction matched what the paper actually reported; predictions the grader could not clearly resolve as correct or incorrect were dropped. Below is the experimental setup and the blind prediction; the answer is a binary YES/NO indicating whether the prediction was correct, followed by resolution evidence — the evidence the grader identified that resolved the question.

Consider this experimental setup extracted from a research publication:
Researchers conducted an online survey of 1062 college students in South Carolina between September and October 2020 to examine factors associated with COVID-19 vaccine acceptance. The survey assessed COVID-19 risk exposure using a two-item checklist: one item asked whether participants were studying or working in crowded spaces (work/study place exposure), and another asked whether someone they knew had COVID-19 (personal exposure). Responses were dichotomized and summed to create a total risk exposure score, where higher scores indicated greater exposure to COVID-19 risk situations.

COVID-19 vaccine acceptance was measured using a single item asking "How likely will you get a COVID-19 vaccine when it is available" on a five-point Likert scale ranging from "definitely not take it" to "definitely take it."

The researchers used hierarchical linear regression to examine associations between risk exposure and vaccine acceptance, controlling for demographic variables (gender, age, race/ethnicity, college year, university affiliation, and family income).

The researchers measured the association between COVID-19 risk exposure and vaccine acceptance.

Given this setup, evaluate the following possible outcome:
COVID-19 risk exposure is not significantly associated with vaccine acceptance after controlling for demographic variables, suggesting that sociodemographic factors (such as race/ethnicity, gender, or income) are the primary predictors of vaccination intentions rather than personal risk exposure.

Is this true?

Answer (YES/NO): NO